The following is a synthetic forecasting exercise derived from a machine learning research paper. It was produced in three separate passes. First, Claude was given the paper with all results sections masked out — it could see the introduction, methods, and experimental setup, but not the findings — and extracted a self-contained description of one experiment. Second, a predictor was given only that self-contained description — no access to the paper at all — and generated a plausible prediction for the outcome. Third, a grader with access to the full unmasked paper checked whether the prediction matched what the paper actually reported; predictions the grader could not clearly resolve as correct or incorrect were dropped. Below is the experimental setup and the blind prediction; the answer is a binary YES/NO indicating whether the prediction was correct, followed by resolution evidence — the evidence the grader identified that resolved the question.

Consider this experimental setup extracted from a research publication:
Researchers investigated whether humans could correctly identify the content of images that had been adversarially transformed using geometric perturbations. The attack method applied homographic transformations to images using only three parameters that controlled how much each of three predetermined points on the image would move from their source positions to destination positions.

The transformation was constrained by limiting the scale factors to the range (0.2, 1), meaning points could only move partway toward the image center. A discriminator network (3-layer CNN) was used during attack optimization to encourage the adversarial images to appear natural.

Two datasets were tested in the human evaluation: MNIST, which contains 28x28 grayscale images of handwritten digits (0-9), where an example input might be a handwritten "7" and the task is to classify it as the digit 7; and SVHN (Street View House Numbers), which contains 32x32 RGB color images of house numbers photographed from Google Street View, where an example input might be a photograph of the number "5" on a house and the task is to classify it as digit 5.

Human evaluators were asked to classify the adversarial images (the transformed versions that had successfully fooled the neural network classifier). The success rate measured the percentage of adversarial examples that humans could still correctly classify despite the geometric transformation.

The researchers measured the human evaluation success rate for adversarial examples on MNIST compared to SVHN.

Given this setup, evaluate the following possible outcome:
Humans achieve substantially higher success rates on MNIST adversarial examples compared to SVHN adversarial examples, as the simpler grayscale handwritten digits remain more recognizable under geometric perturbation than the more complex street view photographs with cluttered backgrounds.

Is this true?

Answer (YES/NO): NO